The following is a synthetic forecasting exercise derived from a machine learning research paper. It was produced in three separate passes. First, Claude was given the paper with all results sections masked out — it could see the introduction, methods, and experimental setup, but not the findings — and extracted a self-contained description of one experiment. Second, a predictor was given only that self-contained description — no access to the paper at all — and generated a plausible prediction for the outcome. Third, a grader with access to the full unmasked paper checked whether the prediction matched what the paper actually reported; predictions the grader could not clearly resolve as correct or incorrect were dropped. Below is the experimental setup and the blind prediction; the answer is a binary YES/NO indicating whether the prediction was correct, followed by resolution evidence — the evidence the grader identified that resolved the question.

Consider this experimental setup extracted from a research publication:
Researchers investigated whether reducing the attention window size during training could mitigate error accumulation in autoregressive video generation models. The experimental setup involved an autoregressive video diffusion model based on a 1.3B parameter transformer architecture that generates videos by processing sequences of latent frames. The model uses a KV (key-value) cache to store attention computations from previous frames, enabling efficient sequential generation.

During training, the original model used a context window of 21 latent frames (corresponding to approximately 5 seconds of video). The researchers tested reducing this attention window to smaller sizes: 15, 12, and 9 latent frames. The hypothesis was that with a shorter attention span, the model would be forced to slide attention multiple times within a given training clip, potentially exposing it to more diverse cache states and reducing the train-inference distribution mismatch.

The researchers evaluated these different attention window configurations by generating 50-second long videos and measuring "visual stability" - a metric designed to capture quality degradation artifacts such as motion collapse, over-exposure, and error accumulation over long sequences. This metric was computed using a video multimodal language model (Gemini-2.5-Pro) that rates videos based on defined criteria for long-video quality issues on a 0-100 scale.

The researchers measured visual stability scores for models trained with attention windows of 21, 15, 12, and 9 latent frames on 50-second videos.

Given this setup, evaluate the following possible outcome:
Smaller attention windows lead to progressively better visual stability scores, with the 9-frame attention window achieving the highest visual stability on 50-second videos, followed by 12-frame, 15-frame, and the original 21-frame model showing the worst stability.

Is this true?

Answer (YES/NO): NO